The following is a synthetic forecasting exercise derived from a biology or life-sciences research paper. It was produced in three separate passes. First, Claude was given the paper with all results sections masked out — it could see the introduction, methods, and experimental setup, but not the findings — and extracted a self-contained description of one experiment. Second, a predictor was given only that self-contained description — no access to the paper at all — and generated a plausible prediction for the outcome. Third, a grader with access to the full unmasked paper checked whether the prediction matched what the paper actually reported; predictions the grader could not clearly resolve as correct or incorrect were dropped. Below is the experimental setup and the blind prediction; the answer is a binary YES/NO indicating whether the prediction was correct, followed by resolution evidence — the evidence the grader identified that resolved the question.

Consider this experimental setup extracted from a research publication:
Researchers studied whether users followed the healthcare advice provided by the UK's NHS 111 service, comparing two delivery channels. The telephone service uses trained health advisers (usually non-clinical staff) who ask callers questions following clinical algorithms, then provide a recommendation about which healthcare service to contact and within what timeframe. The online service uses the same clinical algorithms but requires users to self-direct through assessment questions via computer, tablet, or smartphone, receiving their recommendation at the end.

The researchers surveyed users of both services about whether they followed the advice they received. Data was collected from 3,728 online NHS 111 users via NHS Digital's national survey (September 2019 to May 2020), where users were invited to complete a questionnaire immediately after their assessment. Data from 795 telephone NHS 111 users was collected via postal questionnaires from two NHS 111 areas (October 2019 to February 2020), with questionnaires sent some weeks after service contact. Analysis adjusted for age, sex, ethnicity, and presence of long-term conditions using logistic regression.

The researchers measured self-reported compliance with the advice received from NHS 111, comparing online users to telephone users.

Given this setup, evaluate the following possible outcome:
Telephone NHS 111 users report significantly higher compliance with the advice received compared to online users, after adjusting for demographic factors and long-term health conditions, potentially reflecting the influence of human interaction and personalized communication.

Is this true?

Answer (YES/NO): YES